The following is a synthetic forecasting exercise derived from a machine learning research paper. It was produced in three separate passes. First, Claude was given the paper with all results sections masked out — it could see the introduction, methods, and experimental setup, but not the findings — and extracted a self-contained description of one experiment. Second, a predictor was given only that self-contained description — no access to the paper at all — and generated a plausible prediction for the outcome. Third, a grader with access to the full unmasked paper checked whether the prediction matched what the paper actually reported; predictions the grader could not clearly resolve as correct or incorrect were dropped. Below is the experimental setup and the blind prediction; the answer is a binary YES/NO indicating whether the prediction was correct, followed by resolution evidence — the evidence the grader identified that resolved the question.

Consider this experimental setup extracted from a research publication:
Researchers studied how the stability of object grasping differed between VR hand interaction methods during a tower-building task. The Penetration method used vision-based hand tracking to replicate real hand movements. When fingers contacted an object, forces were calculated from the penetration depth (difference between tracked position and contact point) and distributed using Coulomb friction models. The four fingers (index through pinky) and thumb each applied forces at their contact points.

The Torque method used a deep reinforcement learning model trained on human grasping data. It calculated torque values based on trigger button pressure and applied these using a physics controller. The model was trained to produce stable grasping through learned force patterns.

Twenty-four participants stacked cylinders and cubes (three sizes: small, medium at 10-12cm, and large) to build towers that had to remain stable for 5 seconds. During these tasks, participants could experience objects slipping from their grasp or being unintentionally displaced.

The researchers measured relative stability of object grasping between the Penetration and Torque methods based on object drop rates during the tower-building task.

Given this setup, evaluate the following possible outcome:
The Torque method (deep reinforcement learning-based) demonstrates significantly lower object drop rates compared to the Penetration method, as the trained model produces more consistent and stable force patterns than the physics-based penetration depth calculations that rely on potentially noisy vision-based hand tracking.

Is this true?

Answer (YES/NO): YES